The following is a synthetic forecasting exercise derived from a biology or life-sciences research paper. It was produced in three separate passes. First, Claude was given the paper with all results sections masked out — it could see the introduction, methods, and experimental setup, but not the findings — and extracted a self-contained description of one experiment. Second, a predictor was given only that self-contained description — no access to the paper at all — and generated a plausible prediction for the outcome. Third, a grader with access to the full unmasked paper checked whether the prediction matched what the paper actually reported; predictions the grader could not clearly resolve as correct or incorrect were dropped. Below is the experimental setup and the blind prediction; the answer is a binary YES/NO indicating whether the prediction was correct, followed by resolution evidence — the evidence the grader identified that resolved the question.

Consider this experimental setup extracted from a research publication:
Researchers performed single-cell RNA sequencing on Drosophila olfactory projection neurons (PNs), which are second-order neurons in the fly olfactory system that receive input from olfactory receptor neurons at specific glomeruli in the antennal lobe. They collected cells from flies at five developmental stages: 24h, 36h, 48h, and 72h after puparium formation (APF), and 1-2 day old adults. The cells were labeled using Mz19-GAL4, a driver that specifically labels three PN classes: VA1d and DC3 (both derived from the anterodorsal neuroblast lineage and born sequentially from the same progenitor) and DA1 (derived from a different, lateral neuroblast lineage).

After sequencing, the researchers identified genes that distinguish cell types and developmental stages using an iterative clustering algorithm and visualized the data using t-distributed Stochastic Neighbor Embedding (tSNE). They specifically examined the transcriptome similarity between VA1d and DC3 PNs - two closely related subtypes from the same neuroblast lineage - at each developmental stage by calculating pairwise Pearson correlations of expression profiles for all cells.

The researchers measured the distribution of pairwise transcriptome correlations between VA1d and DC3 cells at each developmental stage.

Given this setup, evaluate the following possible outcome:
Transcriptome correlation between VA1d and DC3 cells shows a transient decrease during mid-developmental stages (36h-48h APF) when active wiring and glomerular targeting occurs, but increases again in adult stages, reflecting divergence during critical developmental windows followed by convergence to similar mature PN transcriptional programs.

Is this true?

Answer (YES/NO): NO